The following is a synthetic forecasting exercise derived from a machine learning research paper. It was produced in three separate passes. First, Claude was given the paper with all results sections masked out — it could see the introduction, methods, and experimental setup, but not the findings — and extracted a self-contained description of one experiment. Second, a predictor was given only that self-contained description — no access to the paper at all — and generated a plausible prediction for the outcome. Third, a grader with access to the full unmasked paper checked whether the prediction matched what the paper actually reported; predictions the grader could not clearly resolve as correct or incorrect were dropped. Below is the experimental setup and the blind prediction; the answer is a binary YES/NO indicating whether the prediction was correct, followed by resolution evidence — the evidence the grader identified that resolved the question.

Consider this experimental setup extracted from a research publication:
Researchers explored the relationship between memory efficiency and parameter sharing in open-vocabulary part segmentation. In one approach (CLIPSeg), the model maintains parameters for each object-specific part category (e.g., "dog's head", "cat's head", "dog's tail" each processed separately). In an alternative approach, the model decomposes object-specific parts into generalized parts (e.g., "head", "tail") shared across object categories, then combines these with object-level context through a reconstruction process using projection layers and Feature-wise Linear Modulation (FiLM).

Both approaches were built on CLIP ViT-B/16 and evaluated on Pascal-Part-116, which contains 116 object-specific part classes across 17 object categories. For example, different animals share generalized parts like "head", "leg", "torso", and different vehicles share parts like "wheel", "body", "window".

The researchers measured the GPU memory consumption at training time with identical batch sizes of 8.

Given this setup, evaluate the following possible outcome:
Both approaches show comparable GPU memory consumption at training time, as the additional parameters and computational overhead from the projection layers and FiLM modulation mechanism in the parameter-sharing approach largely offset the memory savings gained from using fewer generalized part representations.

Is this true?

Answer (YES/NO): NO